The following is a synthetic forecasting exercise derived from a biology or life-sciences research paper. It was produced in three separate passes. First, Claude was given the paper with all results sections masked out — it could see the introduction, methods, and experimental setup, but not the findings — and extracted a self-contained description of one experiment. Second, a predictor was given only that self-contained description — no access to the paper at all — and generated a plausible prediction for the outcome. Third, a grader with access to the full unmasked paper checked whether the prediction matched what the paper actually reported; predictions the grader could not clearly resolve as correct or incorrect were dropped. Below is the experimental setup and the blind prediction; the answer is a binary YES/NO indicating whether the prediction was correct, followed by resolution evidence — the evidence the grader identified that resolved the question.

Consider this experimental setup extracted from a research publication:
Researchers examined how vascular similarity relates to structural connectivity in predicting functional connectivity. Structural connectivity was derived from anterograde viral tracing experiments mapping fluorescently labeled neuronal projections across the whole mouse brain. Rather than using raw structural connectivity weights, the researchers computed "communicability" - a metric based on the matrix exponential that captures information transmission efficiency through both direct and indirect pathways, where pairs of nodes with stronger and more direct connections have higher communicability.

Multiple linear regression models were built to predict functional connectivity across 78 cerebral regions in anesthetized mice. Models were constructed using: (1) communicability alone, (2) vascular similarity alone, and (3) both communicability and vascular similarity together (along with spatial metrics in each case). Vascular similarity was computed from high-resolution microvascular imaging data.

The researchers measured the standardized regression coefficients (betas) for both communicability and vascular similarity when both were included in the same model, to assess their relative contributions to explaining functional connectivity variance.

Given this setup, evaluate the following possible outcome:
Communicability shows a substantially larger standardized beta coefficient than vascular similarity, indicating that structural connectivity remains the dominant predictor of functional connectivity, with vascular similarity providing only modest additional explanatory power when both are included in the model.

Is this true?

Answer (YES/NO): NO